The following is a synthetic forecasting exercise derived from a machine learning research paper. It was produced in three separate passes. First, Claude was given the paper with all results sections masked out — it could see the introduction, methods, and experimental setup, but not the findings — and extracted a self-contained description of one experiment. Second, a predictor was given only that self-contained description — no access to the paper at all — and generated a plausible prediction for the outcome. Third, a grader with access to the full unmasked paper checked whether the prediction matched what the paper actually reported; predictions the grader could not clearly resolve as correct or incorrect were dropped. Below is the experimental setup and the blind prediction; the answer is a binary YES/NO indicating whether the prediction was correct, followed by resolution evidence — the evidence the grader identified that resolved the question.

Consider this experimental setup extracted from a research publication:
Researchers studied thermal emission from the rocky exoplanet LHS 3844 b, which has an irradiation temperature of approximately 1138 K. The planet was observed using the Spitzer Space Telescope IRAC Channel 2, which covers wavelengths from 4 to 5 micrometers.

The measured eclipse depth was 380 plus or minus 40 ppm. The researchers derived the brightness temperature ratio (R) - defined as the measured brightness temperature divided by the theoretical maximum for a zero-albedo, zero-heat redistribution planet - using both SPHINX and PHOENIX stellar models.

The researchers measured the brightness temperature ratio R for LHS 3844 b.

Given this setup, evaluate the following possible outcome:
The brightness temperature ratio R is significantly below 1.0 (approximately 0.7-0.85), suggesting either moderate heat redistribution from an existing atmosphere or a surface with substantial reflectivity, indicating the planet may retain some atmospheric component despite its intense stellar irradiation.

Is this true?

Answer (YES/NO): NO